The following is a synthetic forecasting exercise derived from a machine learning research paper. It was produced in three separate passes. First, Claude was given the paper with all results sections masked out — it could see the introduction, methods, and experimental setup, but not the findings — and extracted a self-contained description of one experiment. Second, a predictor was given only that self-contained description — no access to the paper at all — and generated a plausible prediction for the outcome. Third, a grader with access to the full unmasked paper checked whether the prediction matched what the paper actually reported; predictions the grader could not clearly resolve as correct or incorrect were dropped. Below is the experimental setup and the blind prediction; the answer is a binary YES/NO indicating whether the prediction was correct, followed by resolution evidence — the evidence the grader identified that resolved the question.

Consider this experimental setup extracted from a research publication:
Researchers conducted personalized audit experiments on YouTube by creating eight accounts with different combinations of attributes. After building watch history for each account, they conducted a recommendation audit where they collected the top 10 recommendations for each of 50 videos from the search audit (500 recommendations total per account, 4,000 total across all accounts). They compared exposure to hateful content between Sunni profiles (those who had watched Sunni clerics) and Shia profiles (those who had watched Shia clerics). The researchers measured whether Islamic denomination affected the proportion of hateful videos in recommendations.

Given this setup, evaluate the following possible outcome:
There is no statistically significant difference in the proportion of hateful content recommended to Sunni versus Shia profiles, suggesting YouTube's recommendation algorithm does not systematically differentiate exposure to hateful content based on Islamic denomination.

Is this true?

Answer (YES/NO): NO